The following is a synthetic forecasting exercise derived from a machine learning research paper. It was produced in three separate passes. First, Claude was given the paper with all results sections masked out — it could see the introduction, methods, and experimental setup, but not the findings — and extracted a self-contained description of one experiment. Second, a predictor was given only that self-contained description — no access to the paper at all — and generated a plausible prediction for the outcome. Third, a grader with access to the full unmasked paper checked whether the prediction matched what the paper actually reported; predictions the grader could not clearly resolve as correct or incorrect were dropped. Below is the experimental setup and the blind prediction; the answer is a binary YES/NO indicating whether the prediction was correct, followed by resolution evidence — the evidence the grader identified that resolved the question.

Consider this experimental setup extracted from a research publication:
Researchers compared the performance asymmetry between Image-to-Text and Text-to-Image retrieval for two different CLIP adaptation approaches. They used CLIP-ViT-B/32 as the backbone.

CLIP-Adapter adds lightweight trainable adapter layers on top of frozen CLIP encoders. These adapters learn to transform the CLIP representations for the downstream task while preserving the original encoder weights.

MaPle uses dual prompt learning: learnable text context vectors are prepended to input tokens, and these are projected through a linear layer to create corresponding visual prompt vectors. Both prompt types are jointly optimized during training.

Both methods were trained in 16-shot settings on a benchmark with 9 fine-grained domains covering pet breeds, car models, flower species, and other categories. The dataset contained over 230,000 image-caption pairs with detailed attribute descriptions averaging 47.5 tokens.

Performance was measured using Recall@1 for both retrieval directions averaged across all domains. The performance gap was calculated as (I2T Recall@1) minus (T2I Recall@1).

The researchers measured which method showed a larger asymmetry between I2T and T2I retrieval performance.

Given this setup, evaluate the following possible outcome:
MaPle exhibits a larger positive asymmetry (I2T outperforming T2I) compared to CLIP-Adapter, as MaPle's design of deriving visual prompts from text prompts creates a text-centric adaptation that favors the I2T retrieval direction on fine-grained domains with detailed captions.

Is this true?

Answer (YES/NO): YES